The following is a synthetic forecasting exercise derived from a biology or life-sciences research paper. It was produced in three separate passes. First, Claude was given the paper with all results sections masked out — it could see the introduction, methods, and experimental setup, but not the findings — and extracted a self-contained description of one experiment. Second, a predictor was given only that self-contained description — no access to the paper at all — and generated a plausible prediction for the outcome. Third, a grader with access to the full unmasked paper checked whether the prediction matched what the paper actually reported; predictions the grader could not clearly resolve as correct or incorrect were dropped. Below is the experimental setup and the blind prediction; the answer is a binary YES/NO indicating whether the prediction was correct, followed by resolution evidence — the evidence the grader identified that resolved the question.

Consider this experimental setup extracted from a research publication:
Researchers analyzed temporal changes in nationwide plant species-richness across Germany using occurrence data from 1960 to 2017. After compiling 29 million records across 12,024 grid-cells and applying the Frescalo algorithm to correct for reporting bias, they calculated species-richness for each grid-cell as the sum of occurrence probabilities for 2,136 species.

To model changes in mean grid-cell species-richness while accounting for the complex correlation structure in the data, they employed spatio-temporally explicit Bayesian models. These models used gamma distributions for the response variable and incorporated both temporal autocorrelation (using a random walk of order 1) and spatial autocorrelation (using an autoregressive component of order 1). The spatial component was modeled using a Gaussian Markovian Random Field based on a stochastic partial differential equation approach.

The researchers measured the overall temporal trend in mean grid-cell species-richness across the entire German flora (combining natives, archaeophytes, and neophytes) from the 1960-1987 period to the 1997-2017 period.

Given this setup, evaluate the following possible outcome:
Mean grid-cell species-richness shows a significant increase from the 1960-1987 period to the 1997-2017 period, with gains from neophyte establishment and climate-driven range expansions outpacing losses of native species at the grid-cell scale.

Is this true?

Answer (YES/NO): NO